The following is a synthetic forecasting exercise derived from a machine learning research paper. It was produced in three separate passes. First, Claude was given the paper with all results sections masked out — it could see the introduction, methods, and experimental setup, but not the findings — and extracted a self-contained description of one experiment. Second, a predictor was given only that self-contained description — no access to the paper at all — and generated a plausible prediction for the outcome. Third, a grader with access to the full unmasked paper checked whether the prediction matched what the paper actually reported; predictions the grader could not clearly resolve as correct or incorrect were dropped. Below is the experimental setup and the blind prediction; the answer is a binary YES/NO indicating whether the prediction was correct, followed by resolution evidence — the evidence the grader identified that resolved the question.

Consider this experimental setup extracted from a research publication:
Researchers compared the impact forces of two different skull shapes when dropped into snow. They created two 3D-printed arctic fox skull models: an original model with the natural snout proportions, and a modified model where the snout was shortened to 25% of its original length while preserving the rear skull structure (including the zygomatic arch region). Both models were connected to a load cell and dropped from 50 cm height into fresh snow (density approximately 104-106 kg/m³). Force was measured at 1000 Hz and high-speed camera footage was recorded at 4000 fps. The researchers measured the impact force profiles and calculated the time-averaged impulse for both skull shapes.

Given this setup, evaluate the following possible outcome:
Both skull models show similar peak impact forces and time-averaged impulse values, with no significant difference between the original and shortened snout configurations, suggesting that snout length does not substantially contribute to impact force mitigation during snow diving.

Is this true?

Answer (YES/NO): NO